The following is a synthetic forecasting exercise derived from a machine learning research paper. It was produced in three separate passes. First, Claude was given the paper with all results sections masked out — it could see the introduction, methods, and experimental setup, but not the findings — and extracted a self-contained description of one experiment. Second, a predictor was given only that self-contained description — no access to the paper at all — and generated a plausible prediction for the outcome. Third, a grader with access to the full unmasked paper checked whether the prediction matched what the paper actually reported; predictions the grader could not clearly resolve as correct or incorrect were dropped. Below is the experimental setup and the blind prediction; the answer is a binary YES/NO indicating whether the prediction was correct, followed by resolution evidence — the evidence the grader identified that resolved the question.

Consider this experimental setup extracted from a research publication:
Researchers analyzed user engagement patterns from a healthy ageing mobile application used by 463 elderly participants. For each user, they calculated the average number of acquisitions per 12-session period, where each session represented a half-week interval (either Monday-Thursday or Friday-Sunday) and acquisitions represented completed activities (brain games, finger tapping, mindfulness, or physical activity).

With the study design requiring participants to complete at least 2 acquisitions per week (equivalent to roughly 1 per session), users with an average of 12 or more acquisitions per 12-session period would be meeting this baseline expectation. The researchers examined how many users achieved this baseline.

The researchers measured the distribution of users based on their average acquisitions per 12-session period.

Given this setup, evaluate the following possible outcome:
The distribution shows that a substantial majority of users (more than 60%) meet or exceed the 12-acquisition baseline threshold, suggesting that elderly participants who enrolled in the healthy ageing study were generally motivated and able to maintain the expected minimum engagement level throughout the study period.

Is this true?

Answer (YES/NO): NO